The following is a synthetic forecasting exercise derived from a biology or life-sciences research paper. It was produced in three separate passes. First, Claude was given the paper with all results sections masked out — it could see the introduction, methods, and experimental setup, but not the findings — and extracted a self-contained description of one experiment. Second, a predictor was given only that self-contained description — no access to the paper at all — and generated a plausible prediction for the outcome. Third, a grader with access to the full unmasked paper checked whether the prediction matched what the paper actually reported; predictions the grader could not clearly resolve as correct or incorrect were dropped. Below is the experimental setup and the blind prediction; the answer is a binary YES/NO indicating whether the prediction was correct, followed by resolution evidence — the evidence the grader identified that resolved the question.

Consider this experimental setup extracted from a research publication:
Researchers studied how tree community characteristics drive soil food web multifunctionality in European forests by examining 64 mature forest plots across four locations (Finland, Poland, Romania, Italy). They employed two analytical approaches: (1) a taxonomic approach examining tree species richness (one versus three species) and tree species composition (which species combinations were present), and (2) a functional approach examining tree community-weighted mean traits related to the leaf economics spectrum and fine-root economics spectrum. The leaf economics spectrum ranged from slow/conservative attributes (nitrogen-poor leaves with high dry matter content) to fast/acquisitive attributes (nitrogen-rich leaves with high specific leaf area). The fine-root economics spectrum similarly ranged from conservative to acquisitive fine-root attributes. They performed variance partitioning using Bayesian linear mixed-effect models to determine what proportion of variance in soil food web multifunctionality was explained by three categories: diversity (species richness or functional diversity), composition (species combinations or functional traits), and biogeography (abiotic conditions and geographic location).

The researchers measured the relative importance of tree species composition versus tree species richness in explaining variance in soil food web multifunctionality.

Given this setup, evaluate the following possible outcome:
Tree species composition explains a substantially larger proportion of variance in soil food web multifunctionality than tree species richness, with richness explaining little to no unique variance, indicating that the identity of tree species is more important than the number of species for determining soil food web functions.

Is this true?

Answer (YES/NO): YES